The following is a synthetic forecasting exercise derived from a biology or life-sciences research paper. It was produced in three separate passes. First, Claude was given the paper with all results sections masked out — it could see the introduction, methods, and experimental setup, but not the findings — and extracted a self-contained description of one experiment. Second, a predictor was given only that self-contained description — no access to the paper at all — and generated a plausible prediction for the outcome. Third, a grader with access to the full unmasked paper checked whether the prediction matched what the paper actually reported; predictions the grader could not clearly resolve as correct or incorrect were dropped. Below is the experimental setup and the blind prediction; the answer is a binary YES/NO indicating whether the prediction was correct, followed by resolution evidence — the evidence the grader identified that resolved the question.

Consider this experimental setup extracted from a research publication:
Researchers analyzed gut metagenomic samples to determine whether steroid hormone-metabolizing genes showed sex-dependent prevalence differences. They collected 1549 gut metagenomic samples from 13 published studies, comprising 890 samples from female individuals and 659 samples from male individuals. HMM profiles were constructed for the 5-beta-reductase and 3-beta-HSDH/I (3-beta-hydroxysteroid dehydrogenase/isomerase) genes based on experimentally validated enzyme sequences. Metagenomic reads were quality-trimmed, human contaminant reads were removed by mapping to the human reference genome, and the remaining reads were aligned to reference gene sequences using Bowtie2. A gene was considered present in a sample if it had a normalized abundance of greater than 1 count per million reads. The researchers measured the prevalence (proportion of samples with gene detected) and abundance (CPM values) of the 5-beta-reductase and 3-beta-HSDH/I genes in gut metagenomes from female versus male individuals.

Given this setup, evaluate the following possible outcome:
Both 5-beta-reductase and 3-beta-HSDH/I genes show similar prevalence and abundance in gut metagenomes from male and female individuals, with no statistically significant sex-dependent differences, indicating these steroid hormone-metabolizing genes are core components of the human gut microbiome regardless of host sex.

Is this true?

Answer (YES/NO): NO